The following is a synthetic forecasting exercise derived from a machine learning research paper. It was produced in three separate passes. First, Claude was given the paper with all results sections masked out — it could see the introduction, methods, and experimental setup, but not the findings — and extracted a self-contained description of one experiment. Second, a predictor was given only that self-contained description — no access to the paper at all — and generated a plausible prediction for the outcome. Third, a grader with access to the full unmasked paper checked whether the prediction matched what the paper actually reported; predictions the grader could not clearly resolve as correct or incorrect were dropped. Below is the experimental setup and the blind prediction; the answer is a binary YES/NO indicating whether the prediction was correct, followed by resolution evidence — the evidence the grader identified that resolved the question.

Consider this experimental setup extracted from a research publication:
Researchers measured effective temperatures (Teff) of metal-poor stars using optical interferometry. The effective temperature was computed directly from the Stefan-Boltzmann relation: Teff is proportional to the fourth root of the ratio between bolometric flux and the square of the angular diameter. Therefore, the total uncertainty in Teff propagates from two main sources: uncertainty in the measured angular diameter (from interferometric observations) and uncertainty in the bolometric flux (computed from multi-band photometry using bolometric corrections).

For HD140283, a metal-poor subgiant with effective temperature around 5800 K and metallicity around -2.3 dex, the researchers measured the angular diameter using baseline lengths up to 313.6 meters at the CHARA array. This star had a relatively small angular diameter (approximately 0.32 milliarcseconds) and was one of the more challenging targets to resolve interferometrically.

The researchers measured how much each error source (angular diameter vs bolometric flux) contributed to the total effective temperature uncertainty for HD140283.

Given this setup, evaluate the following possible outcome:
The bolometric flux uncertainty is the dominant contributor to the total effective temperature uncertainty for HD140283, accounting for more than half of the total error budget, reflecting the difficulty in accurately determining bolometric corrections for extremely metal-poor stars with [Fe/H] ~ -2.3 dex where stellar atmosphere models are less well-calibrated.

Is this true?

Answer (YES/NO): NO